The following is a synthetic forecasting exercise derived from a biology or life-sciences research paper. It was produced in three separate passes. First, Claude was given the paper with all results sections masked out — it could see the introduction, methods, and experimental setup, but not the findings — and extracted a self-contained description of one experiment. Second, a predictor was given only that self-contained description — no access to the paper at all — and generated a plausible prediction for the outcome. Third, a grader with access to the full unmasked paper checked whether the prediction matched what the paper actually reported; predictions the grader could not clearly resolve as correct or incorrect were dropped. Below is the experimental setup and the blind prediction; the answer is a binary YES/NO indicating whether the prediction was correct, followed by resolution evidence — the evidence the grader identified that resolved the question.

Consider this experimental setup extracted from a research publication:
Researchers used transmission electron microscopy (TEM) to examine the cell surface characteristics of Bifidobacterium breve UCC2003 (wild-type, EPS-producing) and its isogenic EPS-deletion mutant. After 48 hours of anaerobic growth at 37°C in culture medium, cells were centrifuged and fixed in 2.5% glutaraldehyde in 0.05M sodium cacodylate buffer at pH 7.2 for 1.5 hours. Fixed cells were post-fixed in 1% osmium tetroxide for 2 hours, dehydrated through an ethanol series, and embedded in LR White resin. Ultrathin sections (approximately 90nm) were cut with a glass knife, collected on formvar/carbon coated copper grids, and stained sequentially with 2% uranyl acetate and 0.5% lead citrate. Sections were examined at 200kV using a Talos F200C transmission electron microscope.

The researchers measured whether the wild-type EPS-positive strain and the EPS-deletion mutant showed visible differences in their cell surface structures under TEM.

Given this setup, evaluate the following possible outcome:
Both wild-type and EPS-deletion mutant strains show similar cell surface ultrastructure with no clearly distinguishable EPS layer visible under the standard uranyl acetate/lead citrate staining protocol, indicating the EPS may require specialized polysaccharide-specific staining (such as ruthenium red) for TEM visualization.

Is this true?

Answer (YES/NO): NO